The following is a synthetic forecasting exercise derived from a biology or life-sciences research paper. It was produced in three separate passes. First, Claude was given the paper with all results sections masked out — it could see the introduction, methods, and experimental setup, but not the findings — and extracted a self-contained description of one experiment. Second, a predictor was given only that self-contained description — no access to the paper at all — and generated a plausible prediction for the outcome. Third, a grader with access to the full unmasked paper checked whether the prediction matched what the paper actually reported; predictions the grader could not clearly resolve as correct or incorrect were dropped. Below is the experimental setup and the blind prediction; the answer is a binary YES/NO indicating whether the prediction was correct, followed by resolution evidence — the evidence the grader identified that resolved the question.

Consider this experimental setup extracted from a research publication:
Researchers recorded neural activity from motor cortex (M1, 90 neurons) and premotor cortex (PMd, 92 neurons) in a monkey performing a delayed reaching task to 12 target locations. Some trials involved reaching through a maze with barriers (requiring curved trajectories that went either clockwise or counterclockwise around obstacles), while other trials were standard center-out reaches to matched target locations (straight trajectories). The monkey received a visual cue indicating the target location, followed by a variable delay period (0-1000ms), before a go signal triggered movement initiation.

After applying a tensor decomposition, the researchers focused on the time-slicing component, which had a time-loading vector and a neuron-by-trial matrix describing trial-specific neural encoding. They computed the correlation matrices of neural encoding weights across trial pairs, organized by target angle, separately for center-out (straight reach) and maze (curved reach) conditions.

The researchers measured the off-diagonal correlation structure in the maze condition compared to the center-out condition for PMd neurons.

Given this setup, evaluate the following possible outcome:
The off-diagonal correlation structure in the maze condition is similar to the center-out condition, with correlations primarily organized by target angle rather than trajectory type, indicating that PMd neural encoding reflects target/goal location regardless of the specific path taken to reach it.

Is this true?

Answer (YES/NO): NO